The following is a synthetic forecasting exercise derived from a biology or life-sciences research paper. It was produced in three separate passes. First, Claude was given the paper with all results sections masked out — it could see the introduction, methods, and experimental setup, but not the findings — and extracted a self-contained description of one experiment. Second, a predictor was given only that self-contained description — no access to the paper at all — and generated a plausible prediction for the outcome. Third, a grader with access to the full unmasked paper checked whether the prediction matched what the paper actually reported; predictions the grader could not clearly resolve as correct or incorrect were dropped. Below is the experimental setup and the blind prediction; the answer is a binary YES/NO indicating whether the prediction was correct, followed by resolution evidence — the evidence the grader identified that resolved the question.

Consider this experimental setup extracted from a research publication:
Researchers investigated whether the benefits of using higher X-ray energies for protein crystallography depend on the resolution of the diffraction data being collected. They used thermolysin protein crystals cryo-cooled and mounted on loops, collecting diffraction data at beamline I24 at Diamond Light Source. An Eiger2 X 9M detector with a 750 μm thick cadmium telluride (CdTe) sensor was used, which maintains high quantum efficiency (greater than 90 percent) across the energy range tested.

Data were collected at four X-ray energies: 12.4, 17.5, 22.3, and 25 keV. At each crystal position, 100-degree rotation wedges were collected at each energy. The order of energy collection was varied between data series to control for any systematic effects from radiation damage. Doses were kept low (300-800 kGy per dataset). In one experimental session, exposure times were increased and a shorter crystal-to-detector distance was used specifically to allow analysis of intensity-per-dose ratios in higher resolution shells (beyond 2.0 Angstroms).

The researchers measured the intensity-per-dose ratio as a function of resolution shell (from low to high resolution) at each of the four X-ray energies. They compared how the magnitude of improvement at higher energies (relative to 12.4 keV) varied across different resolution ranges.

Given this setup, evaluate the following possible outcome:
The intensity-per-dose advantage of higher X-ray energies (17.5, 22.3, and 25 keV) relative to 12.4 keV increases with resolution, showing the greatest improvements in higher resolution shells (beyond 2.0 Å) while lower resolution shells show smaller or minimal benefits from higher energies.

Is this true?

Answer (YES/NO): YES